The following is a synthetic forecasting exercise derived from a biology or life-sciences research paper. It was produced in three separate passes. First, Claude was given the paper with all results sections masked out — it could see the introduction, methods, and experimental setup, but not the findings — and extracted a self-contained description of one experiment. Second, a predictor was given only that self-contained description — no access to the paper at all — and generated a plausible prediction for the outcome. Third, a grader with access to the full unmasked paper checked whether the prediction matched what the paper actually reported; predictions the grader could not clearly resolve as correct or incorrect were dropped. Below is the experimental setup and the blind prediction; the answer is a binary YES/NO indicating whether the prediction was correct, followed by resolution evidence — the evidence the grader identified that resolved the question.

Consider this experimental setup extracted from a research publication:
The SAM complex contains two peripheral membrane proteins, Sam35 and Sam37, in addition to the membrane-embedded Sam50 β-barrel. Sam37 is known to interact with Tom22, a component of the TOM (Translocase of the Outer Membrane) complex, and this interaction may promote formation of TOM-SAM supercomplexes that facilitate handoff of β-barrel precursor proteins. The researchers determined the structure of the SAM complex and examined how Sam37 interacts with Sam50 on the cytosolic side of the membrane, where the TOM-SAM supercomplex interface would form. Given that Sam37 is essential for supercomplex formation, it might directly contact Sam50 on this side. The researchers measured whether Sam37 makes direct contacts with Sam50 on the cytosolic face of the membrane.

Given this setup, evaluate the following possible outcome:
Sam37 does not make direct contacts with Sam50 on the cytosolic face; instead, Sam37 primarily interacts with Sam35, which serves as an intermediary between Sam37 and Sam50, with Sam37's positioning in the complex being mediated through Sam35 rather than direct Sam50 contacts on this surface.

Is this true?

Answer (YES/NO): YES